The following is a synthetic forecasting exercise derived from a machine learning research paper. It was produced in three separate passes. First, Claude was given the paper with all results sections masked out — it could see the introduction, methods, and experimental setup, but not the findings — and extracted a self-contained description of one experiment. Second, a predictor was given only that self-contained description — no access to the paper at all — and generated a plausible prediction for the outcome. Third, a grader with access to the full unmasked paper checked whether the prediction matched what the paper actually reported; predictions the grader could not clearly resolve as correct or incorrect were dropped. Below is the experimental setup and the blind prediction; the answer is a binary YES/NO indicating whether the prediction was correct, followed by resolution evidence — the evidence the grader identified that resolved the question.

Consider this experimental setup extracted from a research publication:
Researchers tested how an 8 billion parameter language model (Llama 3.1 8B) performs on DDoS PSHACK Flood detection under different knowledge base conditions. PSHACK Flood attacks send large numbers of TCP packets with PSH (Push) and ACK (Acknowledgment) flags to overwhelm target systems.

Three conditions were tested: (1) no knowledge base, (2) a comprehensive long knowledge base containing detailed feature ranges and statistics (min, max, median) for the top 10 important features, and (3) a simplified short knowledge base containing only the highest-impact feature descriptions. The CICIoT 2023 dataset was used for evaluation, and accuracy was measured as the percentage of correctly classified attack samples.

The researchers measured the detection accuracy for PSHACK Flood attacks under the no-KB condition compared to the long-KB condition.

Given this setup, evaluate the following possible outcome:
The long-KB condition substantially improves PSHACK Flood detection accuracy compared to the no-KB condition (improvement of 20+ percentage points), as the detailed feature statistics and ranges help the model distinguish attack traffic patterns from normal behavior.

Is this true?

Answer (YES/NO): YES